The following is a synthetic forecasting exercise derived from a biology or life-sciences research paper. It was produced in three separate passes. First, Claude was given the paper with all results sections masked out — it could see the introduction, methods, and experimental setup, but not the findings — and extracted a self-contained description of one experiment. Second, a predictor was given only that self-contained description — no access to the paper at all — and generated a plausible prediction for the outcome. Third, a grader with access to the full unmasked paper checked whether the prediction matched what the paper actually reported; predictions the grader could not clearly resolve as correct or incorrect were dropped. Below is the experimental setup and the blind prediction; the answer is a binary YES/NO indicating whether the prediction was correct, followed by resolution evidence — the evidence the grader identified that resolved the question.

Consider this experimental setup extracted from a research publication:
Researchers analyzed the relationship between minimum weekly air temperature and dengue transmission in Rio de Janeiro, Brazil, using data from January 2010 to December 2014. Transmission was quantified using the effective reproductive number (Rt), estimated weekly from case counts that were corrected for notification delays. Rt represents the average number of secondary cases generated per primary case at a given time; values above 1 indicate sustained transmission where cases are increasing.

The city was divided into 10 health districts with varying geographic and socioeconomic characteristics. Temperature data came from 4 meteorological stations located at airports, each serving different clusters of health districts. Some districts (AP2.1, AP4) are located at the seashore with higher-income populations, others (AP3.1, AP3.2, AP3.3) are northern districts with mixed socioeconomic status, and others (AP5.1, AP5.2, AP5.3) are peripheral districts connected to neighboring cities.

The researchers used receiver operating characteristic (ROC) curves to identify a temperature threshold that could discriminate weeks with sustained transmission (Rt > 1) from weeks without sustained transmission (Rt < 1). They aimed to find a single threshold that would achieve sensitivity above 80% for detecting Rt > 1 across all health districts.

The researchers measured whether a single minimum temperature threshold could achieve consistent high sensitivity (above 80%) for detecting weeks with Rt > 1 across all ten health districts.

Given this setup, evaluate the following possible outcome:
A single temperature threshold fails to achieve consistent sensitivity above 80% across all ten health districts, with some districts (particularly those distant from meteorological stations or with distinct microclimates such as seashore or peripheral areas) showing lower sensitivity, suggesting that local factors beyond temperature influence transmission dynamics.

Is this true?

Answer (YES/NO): NO